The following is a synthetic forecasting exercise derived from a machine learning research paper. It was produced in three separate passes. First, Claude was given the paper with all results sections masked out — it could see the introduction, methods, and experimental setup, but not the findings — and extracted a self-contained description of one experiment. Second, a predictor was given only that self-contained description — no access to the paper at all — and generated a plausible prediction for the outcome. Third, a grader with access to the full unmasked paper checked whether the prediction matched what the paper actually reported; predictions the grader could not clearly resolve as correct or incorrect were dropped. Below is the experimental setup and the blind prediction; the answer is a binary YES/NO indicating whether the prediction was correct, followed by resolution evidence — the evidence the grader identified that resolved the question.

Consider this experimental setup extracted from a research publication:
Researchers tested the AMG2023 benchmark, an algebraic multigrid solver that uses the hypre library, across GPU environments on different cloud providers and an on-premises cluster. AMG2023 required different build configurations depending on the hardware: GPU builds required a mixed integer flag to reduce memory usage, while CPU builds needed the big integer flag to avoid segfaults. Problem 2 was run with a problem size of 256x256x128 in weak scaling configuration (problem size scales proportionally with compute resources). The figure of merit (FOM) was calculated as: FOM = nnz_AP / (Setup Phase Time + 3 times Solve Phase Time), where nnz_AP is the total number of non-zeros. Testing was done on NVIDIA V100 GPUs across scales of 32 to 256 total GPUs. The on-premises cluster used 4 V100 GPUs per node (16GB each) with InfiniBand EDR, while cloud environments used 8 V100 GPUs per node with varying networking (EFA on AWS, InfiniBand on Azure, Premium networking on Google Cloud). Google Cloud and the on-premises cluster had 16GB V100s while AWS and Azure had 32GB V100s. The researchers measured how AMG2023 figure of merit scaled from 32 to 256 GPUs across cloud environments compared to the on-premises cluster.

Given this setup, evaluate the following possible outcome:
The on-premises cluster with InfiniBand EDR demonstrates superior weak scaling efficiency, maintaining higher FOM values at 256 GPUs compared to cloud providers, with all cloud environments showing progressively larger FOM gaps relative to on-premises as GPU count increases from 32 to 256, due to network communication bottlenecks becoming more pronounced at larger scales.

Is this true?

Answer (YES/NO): NO